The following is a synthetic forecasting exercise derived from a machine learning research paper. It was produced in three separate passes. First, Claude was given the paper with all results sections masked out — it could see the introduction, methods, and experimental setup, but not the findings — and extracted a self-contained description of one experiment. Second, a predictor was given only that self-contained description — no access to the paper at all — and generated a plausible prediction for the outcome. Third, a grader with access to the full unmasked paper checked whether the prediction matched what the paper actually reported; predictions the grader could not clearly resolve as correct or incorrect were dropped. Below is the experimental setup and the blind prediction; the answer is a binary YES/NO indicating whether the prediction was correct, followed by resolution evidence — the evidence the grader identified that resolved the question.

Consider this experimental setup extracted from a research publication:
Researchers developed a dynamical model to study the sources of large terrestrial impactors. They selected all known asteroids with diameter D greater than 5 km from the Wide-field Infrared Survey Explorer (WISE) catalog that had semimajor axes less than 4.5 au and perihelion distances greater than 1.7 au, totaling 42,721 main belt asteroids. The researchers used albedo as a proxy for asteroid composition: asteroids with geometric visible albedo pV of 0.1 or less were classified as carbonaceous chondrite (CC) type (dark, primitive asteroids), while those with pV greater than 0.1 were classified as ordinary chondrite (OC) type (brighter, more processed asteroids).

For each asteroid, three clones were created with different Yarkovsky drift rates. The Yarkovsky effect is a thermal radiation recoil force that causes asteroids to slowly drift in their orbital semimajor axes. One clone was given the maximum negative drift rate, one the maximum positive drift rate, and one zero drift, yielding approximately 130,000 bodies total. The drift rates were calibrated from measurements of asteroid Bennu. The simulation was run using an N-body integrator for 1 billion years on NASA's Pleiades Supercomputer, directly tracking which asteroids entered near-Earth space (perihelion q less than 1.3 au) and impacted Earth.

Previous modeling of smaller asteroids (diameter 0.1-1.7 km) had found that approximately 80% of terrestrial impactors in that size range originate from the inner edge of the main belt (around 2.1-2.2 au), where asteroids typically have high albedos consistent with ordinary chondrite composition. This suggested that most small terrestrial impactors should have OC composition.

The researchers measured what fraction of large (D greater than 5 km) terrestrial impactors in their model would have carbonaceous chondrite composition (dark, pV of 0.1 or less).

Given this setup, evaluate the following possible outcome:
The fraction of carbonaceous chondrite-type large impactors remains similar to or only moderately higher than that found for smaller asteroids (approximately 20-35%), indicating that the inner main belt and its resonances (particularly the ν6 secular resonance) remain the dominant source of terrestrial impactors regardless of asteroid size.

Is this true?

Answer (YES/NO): NO